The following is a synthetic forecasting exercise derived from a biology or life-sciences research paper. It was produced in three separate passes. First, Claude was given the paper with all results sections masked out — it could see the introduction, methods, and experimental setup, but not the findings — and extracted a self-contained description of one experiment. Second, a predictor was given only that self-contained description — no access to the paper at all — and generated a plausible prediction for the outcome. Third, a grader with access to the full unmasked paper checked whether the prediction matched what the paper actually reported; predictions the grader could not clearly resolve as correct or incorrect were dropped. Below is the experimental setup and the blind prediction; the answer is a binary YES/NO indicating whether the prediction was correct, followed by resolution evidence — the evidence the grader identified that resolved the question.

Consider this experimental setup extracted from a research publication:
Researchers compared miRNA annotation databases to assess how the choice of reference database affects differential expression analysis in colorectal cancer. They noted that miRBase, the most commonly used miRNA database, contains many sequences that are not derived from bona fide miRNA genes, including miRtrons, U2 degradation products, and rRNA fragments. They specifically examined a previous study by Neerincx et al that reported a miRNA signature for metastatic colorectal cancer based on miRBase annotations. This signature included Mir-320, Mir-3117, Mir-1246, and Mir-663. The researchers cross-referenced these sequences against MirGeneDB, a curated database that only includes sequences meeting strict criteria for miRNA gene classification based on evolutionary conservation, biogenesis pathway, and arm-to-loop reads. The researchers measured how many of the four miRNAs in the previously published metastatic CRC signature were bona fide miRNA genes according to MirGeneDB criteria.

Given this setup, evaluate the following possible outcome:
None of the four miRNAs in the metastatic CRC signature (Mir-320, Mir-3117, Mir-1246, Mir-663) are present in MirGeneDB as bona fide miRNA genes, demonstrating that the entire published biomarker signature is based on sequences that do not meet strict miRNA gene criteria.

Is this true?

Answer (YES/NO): YES